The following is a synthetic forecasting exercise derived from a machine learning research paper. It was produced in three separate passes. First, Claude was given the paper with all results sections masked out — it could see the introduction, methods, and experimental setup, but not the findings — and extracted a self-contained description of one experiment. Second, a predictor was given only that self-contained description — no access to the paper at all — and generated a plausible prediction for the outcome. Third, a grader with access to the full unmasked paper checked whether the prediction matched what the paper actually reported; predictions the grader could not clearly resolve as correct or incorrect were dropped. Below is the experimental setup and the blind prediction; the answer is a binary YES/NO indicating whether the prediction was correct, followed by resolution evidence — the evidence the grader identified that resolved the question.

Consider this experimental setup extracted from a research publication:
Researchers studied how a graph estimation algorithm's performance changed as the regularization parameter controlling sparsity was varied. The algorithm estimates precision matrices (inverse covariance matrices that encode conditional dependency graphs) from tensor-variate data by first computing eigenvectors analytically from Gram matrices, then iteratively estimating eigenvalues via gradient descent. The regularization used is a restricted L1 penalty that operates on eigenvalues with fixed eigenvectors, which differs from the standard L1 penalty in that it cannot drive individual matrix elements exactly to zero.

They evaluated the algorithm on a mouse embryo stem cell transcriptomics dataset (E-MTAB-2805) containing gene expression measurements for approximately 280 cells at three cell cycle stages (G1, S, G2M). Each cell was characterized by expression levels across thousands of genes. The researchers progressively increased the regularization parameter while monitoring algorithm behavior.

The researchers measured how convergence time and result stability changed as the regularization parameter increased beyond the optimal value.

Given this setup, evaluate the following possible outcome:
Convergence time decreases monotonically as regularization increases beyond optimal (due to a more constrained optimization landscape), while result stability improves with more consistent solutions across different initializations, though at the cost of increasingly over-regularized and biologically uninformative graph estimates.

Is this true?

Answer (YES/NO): NO